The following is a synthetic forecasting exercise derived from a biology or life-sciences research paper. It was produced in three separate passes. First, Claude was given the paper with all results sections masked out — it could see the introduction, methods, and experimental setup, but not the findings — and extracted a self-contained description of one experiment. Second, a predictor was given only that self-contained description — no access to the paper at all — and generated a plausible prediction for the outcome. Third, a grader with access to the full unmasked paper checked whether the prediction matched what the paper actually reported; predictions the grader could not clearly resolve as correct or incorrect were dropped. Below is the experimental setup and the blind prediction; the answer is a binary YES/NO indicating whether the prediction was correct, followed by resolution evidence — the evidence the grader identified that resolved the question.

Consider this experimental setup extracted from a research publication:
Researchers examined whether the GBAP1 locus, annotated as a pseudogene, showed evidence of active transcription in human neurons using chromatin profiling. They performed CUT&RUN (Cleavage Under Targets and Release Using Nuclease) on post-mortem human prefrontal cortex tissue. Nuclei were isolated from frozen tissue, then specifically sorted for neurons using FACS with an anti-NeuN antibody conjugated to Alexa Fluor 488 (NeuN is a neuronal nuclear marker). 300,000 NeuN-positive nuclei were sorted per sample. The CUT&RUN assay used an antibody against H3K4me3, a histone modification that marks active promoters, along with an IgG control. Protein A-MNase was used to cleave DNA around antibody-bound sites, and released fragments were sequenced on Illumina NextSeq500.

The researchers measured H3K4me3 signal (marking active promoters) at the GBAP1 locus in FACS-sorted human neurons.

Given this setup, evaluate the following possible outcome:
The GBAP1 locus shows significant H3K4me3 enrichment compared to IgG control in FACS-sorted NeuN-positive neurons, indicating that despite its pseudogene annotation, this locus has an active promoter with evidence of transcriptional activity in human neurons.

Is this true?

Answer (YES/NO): YES